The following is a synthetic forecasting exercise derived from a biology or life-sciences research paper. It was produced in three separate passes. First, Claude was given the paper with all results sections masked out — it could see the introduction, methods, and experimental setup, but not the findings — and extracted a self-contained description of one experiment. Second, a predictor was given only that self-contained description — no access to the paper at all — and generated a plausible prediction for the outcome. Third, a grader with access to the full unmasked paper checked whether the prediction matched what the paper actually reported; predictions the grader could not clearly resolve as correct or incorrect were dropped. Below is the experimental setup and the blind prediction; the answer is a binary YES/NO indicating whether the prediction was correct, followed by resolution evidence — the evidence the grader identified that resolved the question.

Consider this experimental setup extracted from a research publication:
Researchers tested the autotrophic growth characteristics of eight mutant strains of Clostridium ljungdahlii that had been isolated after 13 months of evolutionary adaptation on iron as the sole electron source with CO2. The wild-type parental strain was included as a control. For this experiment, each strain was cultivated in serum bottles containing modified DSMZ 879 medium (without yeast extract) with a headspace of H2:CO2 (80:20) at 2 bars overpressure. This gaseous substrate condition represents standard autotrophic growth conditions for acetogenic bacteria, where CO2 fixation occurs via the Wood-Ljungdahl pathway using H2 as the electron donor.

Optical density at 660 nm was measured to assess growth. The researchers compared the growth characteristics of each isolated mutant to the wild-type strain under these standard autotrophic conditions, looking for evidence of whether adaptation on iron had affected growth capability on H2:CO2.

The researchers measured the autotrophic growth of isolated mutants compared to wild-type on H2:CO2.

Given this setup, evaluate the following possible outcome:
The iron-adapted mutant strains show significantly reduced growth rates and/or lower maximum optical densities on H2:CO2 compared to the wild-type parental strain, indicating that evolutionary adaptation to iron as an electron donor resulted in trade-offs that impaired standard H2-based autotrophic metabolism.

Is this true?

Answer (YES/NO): YES